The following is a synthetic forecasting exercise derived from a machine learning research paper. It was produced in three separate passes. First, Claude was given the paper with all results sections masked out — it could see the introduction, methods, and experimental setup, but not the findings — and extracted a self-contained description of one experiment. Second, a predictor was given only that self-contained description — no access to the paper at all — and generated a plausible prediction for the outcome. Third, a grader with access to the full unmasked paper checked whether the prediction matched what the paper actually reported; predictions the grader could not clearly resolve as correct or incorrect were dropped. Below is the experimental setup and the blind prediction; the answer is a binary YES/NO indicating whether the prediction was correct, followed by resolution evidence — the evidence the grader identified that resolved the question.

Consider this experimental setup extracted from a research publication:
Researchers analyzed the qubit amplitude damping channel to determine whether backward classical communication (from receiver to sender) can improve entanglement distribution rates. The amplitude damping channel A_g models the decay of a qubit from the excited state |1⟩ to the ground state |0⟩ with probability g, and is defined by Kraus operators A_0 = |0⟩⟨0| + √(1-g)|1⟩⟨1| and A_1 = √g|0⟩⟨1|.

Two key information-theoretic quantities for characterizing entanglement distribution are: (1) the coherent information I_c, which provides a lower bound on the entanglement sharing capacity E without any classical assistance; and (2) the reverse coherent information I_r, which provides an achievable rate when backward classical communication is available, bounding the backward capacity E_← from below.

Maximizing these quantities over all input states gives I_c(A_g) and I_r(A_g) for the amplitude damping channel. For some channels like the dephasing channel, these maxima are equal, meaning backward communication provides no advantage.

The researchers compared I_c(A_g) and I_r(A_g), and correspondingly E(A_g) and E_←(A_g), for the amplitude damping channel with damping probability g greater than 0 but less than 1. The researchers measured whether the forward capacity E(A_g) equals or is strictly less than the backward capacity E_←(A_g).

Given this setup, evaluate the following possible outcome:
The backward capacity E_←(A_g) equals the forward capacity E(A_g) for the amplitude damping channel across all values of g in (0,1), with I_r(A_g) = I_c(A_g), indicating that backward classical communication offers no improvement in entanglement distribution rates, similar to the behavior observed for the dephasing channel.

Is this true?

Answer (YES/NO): NO